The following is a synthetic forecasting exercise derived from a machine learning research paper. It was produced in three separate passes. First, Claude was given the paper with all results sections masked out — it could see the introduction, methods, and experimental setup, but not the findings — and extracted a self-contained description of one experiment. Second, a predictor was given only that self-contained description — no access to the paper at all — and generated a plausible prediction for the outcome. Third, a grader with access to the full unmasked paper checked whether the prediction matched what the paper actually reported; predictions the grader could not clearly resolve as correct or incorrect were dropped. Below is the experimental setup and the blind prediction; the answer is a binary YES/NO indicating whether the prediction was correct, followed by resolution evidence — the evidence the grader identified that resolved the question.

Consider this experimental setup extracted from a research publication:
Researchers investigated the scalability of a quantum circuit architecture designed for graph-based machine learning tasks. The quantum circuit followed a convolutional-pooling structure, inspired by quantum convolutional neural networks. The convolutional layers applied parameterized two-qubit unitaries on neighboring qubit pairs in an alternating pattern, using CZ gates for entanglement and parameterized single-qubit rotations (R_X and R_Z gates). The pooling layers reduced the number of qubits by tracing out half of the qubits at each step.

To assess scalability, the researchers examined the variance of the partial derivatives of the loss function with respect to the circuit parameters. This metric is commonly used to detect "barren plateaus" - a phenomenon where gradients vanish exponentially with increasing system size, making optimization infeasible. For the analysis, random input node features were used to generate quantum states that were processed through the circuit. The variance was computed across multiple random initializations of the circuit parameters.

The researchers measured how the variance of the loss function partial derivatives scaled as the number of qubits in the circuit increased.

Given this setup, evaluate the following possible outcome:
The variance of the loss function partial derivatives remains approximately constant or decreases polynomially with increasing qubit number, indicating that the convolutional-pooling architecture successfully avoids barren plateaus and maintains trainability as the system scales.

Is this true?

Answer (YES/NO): YES